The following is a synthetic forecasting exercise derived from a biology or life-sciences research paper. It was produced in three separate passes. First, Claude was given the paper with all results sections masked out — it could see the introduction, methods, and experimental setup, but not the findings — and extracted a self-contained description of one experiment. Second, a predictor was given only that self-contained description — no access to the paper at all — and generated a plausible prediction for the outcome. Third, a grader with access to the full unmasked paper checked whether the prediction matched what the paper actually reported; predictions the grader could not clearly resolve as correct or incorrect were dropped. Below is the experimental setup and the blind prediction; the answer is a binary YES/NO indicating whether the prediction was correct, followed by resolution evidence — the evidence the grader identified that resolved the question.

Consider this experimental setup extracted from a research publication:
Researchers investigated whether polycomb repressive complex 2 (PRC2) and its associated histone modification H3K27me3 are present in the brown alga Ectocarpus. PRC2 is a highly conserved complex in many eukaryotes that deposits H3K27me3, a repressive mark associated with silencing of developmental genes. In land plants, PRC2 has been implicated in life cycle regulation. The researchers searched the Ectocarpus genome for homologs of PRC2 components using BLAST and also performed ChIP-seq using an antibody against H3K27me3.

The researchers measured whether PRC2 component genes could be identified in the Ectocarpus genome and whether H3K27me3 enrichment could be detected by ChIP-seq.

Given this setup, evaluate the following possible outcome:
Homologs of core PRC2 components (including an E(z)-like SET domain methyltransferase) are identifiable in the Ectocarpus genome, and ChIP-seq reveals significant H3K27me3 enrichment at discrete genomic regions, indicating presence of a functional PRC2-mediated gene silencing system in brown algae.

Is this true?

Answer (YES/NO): NO